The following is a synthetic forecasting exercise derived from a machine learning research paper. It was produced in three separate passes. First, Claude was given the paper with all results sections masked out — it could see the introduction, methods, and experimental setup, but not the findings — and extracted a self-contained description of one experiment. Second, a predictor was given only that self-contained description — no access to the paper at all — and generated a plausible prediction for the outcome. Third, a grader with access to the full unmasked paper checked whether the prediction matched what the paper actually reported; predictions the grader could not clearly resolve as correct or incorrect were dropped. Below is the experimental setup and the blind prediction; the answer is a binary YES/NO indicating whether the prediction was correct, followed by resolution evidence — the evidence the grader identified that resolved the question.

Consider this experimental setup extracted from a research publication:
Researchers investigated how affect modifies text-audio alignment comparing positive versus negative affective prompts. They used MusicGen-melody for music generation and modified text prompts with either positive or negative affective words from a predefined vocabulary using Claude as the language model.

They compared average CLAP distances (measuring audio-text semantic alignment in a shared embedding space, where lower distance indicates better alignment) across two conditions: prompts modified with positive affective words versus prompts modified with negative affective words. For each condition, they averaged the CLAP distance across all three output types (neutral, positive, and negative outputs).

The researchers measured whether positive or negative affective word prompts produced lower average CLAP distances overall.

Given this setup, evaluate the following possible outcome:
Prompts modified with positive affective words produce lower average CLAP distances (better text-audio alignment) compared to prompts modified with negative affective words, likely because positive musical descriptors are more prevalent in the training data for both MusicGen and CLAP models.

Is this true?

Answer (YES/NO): NO